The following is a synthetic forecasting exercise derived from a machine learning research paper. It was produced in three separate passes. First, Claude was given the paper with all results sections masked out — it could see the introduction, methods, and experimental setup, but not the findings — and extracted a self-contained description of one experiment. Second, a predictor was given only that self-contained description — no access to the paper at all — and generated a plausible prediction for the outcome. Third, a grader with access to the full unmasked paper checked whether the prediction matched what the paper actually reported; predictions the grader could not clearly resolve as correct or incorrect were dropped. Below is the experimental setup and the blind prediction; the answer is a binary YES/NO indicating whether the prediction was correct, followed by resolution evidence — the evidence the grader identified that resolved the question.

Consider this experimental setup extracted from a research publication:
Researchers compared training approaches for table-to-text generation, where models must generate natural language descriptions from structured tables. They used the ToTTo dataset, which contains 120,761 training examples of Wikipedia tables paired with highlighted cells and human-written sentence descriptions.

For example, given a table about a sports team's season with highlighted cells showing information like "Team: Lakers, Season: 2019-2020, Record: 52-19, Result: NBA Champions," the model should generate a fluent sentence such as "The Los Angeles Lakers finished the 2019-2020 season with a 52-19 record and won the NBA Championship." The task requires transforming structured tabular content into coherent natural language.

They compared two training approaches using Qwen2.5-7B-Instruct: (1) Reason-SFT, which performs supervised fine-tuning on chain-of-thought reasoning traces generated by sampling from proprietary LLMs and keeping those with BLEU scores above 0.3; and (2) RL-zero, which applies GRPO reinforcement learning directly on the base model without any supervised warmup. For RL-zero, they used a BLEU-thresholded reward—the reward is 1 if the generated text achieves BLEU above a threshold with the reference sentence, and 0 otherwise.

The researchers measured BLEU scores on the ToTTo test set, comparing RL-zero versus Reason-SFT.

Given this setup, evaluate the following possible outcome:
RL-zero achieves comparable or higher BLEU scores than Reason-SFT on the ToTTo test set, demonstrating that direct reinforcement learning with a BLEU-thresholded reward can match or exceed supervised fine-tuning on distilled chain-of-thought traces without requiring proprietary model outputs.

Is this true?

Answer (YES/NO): YES